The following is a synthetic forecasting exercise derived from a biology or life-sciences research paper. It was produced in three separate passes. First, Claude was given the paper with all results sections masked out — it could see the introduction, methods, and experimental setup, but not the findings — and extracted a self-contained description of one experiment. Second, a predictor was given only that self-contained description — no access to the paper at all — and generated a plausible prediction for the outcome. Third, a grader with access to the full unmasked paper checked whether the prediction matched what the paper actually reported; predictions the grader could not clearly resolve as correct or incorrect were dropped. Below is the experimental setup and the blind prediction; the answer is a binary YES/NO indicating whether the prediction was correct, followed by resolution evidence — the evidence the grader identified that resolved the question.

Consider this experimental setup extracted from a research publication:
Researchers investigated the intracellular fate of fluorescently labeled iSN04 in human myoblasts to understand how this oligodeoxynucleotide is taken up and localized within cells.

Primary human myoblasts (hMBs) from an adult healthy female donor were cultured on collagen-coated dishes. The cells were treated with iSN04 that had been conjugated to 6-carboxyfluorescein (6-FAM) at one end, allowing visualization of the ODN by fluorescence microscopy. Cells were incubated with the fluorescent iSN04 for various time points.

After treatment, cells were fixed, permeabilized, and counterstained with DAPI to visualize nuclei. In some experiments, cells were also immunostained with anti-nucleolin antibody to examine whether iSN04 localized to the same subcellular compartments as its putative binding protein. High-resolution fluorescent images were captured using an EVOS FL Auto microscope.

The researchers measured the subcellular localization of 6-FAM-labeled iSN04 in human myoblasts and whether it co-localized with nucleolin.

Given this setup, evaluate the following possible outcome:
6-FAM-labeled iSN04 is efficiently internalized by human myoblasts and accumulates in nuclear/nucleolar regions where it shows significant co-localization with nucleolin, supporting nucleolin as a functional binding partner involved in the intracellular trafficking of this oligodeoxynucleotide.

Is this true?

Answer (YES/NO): NO